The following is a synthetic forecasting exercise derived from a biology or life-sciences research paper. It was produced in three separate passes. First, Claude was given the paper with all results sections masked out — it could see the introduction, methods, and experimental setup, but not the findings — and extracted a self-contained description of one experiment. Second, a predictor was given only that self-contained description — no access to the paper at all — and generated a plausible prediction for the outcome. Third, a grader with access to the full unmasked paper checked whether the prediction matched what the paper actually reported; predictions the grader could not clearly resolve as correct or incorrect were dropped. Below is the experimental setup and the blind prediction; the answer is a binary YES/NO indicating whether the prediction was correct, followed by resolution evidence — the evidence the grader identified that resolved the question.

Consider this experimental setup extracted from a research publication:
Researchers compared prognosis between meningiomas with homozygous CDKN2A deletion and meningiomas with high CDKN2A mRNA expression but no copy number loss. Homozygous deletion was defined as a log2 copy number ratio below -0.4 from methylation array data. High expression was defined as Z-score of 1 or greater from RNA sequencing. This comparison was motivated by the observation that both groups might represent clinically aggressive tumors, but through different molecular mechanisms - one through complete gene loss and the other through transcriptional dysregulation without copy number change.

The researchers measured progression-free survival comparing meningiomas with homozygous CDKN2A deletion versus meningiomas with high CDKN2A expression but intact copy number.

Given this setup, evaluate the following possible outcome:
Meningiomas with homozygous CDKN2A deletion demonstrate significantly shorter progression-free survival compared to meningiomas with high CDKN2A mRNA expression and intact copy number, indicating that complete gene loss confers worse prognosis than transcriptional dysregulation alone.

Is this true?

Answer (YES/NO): YES